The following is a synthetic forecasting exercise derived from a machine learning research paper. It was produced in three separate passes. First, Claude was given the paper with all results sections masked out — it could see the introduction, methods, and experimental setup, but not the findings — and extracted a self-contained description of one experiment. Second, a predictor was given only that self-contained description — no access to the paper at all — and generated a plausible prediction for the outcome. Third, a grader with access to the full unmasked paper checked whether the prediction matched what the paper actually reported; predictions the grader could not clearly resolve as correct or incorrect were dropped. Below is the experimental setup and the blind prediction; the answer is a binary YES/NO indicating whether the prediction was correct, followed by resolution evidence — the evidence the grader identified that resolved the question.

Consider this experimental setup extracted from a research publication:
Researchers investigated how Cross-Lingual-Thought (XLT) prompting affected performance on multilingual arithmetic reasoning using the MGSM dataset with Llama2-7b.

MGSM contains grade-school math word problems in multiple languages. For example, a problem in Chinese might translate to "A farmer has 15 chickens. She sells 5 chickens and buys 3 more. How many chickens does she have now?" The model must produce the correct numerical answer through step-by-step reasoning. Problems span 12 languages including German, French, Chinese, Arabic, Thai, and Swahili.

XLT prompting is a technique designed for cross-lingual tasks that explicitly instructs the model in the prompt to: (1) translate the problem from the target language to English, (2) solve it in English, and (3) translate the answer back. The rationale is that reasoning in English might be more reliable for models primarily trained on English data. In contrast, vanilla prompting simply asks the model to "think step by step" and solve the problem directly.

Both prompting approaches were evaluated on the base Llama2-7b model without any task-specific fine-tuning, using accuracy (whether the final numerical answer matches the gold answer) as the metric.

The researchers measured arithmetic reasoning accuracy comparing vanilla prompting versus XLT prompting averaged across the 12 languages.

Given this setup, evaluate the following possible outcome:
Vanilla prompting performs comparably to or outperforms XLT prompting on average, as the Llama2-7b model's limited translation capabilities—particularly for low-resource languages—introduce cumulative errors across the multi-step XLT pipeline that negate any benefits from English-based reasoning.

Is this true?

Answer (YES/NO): YES